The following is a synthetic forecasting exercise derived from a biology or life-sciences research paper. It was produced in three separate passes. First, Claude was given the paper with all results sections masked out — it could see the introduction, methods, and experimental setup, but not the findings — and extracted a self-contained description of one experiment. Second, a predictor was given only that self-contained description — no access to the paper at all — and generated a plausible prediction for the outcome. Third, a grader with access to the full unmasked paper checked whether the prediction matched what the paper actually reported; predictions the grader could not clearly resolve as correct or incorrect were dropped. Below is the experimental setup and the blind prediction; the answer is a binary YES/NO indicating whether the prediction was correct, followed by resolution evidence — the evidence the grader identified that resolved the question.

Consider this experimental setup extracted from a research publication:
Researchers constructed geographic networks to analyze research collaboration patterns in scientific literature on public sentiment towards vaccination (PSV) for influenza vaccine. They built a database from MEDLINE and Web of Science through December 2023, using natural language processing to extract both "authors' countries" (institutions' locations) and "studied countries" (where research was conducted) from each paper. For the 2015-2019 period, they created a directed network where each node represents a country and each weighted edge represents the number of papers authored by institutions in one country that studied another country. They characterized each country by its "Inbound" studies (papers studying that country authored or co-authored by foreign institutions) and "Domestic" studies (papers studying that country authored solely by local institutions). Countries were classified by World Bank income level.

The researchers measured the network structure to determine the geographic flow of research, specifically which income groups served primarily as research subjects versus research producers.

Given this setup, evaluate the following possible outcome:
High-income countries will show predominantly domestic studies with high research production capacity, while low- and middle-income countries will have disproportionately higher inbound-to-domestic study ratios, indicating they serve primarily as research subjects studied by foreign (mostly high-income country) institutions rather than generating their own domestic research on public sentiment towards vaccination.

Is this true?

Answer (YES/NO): NO